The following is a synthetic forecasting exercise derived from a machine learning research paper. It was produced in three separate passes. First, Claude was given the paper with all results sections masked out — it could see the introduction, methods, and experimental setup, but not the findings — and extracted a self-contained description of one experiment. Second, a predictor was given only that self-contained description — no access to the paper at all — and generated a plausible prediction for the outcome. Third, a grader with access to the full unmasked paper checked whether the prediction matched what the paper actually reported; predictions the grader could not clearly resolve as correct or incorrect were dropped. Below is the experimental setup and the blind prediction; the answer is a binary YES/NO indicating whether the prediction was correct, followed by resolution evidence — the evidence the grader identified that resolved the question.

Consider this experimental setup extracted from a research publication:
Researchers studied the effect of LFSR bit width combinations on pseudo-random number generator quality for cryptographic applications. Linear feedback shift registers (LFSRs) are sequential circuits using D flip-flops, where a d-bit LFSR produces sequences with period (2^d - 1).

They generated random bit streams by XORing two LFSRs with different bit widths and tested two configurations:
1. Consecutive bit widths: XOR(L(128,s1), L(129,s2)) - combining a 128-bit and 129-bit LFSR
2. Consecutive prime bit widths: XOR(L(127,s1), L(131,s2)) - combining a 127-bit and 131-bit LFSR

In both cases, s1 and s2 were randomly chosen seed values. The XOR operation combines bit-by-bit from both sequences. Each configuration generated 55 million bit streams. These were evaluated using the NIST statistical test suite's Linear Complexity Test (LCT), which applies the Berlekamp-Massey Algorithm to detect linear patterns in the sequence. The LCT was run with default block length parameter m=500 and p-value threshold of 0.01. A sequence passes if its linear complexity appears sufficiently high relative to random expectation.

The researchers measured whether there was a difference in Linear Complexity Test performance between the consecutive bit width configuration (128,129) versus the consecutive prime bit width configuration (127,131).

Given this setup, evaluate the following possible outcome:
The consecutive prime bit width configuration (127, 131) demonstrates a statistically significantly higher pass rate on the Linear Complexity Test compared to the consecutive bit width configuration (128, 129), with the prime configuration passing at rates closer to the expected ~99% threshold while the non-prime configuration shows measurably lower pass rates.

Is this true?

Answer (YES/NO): NO